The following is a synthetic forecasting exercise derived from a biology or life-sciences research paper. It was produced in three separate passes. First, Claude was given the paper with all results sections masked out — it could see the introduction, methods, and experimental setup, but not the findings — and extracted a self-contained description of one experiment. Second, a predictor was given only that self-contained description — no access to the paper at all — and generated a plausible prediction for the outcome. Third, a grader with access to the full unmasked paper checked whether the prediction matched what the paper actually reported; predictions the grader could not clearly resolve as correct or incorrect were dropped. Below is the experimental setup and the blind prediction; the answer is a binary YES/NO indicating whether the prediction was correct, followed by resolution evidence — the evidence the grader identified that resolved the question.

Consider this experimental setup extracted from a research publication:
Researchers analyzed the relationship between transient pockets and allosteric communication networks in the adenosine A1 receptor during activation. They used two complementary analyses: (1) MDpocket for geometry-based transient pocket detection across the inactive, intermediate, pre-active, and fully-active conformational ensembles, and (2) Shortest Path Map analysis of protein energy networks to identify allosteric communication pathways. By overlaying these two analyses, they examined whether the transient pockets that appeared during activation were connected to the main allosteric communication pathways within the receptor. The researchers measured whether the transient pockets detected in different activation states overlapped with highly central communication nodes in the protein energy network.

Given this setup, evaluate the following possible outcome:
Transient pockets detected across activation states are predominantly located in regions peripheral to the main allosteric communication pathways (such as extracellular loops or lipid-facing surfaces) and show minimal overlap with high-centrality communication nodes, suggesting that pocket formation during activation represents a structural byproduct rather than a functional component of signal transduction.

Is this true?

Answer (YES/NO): NO